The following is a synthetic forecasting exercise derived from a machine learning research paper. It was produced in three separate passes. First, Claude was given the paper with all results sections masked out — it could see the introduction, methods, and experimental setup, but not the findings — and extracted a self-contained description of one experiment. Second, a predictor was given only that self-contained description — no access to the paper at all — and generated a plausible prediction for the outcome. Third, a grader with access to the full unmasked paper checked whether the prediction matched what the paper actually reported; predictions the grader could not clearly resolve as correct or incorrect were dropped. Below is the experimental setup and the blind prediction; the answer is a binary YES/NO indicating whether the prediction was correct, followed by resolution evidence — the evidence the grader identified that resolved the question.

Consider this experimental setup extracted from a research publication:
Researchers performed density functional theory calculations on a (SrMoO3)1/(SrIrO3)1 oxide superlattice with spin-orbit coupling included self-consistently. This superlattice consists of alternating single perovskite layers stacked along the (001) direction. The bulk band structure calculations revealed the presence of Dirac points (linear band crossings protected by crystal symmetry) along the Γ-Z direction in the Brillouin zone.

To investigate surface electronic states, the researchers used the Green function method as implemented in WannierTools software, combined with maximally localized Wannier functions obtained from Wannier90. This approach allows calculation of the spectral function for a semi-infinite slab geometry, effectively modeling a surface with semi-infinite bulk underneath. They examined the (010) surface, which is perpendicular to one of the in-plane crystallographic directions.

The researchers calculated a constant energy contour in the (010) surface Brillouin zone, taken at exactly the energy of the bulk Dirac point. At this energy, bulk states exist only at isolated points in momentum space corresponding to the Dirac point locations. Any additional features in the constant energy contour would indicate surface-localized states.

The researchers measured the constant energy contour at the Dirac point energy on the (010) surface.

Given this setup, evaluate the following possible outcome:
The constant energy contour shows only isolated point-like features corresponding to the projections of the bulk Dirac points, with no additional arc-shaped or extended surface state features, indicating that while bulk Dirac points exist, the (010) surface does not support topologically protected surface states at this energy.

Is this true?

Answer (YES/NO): NO